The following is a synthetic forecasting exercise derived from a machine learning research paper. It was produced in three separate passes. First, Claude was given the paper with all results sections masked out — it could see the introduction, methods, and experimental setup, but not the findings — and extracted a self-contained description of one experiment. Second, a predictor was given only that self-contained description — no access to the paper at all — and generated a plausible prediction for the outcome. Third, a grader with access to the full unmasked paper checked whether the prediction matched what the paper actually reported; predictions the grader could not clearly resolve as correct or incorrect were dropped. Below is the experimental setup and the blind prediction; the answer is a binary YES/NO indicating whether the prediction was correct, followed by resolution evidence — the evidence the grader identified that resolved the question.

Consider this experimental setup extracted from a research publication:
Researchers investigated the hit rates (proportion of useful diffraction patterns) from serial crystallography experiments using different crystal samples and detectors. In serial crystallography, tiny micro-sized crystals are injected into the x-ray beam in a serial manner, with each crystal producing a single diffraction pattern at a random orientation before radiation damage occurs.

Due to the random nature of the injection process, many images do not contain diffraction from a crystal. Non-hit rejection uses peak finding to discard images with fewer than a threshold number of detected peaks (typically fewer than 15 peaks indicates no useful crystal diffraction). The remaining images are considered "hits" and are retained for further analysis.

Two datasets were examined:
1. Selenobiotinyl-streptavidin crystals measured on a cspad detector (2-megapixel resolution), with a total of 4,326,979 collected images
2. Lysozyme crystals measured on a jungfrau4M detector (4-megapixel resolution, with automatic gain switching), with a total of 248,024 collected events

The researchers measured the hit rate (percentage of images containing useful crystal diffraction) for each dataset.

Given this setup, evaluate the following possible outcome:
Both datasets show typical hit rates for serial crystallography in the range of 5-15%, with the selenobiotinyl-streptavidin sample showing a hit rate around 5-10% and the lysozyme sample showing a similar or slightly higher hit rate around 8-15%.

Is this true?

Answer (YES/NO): NO